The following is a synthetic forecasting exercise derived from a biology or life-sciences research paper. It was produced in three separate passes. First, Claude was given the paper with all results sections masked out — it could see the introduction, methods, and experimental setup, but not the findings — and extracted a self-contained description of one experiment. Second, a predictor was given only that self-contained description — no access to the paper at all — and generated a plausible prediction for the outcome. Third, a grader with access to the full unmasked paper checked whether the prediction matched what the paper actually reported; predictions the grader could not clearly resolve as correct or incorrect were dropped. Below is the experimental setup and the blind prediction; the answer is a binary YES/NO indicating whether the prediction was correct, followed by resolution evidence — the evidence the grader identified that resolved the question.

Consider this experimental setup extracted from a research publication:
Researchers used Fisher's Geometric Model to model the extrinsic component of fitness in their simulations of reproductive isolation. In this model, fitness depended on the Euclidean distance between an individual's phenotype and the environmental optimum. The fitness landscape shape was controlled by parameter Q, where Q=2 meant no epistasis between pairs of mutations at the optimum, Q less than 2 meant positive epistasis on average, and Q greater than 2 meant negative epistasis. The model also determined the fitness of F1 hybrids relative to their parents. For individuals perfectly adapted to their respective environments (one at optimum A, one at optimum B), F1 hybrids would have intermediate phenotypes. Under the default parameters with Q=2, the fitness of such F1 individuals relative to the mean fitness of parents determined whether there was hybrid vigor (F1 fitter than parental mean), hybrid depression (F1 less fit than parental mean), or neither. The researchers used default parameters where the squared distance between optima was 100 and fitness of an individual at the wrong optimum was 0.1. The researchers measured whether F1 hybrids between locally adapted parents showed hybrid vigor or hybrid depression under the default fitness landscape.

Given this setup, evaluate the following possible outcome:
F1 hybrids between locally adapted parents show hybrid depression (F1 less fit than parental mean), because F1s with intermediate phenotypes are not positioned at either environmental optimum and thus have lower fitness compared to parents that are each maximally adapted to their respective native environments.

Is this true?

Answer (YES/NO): NO